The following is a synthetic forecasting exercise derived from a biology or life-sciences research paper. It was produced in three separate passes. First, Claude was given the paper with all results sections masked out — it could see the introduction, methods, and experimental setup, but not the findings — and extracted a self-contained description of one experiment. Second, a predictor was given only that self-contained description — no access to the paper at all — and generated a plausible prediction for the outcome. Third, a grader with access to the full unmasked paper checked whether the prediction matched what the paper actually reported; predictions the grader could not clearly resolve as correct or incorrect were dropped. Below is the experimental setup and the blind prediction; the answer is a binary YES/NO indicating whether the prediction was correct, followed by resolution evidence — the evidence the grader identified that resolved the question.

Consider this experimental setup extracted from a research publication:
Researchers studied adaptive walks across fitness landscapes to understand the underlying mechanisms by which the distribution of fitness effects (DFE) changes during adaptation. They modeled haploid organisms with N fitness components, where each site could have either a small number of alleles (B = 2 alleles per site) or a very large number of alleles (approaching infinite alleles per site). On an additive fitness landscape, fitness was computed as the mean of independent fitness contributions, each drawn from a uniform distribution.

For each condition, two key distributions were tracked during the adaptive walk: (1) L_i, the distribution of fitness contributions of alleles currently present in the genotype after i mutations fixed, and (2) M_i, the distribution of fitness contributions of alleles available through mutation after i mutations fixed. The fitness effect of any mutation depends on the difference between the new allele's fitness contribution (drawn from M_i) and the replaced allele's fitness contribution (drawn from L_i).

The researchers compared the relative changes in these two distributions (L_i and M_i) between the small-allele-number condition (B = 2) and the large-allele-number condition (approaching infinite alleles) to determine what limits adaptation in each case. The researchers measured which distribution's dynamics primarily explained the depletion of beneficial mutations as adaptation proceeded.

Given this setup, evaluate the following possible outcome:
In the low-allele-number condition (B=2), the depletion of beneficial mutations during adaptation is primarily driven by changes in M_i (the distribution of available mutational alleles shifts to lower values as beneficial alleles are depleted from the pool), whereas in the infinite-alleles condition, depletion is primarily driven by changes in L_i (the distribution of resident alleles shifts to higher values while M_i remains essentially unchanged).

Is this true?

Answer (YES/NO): NO